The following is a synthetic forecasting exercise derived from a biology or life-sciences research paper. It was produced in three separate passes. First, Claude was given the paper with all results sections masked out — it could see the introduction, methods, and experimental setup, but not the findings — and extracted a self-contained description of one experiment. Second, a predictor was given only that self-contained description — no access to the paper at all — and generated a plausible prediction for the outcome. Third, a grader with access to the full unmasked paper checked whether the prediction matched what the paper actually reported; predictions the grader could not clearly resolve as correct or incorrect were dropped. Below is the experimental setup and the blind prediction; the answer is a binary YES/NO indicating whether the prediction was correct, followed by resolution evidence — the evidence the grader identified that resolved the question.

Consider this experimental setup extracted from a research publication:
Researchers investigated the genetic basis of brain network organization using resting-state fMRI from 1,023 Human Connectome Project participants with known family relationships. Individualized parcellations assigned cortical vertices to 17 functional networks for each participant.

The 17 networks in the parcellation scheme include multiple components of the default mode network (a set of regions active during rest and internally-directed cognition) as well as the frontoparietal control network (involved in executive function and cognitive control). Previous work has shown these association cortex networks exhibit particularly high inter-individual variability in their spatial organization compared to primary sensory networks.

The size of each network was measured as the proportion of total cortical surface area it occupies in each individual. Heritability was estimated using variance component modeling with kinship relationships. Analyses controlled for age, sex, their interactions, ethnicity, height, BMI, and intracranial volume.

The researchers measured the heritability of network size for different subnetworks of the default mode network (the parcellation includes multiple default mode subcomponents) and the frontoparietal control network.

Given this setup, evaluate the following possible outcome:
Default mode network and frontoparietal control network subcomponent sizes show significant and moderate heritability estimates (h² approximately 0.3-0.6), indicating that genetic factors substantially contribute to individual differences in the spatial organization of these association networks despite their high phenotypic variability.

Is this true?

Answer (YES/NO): YES